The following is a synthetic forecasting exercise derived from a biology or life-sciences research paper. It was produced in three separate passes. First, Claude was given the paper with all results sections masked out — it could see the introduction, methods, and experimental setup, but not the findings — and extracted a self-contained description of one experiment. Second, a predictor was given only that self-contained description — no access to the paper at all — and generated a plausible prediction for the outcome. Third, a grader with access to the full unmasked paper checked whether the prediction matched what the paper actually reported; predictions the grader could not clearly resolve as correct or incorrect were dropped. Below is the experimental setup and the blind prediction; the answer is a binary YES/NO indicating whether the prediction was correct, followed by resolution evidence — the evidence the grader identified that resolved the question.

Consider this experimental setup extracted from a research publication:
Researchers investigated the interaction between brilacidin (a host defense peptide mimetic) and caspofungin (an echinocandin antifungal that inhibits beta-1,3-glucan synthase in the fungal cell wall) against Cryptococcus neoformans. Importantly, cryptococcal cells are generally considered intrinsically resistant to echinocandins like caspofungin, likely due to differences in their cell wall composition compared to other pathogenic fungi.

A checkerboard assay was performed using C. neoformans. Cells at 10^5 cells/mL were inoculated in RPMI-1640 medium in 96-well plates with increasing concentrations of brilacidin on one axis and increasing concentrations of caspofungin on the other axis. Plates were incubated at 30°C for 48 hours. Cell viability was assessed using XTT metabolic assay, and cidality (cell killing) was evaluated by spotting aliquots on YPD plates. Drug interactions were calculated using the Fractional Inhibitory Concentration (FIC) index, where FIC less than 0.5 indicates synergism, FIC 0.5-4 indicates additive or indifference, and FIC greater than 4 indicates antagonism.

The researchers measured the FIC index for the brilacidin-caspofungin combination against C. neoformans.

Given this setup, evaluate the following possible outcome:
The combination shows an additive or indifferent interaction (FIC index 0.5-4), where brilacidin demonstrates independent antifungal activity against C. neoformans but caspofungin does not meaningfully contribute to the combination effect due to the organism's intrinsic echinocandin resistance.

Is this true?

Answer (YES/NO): NO